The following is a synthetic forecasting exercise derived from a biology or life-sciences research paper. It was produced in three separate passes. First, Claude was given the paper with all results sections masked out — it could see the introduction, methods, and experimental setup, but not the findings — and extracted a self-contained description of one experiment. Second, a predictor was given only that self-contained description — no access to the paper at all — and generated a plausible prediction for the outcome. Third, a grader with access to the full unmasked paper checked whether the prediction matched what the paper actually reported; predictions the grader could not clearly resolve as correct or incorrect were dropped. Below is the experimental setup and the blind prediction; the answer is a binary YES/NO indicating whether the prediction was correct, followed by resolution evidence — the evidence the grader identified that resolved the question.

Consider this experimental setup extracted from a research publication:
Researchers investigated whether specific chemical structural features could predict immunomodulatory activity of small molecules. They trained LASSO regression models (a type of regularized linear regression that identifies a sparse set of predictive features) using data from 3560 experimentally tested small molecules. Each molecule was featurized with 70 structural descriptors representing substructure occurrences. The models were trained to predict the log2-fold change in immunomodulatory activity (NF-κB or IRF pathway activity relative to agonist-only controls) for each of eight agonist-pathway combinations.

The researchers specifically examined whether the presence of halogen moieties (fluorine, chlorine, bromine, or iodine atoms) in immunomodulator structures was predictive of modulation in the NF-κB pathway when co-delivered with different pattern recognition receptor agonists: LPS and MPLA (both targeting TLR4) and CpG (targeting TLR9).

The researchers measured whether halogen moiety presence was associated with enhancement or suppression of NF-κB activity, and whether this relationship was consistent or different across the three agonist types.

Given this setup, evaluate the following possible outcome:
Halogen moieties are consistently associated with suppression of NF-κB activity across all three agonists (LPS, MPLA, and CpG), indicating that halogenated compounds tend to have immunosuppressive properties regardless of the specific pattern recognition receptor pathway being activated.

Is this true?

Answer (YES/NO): YES